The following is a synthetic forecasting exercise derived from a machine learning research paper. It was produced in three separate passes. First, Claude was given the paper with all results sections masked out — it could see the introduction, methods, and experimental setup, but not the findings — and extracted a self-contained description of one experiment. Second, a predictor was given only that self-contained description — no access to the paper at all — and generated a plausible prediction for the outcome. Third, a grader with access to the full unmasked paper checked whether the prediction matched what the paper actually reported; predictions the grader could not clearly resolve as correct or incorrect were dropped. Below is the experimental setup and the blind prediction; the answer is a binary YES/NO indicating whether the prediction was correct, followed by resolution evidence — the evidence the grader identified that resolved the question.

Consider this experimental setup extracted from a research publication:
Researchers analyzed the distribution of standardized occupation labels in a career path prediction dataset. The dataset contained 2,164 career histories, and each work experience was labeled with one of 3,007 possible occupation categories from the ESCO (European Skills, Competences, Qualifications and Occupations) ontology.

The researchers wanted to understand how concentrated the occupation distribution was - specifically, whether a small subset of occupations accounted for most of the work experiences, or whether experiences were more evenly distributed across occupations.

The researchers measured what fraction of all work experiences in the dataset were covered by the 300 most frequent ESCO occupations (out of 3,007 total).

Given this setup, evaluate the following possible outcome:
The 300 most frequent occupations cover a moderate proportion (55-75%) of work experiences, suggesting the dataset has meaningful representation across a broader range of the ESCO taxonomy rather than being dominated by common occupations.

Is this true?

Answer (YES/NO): NO